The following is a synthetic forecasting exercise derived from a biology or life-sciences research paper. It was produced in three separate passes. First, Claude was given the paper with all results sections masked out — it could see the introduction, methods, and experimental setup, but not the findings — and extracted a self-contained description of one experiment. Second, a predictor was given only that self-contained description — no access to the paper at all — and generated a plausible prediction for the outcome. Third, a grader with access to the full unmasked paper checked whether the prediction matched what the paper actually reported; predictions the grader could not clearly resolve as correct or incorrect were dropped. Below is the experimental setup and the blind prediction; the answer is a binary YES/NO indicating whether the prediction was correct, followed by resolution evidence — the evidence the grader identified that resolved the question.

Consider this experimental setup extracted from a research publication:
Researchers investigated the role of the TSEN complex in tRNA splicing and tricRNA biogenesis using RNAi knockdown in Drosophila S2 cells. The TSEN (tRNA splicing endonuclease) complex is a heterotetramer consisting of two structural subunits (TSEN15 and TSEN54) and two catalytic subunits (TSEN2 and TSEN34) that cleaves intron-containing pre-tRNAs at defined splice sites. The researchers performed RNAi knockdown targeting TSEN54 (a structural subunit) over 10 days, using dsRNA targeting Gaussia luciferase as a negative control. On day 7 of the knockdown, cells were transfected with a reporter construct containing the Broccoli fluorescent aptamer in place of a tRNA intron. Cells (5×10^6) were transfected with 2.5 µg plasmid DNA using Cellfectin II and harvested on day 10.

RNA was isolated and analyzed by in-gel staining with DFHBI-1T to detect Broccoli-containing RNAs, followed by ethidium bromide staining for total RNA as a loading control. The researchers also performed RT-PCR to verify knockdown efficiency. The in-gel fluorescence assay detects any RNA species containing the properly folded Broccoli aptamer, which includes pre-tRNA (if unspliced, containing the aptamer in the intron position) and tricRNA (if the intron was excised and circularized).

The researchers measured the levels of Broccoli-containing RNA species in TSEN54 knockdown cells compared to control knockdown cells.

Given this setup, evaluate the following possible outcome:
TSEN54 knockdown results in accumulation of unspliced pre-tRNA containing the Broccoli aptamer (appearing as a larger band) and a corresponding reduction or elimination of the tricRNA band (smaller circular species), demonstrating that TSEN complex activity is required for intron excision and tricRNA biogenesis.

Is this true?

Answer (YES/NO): YES